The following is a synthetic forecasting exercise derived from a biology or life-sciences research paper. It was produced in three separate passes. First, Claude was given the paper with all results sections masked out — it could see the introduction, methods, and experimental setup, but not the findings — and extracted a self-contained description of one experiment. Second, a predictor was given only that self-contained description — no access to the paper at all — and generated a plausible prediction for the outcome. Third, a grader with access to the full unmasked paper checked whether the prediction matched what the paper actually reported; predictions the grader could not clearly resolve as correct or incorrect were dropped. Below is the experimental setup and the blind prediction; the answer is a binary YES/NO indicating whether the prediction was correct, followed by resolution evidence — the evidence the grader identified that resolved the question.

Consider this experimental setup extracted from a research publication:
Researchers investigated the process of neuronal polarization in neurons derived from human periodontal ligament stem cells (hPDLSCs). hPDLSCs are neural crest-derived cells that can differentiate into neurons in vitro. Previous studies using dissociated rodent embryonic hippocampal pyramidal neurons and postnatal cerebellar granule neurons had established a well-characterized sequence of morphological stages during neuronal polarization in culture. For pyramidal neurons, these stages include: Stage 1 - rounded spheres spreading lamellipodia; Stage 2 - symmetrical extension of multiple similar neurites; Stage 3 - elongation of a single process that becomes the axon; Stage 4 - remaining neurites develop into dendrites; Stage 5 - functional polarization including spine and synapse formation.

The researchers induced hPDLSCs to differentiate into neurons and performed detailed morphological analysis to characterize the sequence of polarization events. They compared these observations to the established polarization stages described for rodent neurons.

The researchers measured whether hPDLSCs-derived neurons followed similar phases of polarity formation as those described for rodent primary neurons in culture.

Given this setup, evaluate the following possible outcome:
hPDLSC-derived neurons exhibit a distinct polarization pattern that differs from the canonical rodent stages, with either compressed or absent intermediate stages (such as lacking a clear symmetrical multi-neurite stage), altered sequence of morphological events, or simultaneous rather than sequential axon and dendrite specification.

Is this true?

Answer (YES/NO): NO